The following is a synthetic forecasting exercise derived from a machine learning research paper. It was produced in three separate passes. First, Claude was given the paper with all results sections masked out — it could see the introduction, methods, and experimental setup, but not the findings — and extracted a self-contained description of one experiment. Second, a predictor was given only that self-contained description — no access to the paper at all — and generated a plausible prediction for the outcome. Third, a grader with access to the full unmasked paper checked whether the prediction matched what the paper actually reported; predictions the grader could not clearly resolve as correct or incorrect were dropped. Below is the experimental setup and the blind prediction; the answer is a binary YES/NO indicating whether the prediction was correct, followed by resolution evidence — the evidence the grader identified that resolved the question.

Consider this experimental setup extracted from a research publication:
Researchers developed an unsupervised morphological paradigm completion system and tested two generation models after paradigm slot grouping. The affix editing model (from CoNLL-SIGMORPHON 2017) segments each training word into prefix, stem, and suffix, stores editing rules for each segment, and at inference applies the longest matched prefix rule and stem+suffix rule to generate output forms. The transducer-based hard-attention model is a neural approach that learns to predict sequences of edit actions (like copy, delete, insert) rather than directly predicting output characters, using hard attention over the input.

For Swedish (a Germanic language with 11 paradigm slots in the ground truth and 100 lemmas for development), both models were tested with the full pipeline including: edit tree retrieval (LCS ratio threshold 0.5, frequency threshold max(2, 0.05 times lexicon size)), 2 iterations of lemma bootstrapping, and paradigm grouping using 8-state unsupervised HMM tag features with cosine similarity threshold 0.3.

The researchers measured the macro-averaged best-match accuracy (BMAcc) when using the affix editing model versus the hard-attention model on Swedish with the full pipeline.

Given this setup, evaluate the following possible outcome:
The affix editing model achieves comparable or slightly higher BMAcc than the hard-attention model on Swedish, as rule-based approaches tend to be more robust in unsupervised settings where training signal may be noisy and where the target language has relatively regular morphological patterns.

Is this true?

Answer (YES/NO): YES